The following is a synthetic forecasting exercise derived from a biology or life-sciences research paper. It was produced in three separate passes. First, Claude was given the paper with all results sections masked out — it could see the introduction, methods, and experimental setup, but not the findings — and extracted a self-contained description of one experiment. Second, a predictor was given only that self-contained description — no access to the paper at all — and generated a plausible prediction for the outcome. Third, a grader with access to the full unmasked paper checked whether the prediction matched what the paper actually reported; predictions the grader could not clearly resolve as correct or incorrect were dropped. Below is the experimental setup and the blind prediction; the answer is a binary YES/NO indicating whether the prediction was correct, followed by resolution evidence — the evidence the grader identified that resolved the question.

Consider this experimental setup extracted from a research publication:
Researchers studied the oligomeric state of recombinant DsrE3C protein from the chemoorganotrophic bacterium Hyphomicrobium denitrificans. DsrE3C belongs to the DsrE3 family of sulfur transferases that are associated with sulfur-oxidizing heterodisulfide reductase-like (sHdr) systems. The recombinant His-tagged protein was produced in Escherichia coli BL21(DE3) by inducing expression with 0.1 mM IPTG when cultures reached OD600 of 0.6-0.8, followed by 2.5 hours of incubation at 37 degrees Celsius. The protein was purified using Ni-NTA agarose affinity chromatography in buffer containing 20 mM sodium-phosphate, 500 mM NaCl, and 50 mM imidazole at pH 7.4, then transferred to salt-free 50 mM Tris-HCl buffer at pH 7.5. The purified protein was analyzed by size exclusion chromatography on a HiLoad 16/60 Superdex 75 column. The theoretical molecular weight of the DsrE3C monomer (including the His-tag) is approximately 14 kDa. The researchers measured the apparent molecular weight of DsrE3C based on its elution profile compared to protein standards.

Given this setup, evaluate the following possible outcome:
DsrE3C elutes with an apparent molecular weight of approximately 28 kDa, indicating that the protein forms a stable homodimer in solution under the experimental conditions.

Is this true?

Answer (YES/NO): NO